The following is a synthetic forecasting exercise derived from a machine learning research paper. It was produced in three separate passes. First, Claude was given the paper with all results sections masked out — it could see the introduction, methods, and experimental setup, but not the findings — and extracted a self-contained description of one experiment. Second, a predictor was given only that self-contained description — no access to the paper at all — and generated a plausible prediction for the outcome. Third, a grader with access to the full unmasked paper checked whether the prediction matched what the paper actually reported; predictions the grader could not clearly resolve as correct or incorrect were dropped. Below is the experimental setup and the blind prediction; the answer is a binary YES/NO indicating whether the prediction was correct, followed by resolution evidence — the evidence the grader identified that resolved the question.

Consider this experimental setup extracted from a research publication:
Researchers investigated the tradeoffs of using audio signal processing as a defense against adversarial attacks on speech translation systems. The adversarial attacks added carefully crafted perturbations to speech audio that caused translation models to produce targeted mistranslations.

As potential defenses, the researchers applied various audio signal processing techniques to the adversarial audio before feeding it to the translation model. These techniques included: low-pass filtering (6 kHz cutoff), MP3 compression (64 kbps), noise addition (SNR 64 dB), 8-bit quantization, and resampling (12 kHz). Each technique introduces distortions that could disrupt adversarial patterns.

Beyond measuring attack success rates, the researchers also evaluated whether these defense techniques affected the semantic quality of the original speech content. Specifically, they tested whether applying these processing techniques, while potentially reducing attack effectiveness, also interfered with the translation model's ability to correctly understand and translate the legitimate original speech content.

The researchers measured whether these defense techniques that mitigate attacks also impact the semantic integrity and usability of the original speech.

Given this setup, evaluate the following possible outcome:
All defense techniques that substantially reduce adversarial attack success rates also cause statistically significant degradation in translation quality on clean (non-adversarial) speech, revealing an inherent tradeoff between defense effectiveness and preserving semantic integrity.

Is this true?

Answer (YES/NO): NO